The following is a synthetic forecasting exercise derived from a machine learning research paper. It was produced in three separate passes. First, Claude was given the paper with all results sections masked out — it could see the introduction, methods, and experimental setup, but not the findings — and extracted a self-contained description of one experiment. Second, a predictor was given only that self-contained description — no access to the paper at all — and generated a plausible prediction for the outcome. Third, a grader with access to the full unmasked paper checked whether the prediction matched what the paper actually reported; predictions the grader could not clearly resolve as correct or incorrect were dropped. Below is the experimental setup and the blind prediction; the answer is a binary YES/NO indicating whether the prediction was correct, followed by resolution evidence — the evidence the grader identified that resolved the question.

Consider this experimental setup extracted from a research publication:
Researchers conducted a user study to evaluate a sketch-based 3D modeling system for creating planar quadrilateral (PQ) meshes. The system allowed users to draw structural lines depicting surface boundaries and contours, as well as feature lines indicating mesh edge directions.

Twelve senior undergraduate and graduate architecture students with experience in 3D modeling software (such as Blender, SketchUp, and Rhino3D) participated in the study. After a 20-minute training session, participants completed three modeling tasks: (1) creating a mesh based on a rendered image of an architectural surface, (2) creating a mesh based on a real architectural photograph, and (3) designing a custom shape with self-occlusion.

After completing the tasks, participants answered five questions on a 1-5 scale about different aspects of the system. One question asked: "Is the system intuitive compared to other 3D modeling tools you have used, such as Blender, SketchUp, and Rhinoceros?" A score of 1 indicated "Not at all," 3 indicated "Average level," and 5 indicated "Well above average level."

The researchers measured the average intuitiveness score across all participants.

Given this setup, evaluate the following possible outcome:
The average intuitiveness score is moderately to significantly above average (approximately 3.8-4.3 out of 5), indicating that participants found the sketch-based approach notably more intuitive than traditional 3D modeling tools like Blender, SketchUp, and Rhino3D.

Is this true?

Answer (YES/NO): YES